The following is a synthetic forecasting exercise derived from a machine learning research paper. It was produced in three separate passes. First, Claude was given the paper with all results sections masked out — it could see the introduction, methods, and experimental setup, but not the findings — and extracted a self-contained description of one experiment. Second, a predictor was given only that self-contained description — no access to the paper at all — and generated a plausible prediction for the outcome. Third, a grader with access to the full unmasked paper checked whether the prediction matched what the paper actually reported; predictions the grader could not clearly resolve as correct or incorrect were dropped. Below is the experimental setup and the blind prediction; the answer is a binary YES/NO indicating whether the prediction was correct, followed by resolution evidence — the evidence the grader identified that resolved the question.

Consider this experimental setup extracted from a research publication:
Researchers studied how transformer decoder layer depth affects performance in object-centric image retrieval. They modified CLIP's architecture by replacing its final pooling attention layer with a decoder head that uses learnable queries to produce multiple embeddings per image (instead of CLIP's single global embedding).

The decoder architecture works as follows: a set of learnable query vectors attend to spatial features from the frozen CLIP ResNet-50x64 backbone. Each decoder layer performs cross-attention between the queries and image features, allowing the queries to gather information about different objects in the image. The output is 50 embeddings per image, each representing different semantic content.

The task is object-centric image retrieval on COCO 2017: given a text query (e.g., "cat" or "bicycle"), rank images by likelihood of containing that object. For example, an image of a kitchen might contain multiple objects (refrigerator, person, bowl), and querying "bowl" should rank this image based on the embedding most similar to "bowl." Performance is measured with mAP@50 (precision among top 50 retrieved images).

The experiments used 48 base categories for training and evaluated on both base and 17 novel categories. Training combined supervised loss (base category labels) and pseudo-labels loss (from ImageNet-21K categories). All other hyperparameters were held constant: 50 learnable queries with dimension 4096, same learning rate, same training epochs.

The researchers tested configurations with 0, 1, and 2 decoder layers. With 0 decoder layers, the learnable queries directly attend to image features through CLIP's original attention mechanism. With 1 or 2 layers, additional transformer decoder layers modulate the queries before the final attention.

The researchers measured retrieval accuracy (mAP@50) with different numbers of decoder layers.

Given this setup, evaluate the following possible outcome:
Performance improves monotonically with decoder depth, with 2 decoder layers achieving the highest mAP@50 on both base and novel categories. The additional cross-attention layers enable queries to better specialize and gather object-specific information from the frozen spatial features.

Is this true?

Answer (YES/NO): NO